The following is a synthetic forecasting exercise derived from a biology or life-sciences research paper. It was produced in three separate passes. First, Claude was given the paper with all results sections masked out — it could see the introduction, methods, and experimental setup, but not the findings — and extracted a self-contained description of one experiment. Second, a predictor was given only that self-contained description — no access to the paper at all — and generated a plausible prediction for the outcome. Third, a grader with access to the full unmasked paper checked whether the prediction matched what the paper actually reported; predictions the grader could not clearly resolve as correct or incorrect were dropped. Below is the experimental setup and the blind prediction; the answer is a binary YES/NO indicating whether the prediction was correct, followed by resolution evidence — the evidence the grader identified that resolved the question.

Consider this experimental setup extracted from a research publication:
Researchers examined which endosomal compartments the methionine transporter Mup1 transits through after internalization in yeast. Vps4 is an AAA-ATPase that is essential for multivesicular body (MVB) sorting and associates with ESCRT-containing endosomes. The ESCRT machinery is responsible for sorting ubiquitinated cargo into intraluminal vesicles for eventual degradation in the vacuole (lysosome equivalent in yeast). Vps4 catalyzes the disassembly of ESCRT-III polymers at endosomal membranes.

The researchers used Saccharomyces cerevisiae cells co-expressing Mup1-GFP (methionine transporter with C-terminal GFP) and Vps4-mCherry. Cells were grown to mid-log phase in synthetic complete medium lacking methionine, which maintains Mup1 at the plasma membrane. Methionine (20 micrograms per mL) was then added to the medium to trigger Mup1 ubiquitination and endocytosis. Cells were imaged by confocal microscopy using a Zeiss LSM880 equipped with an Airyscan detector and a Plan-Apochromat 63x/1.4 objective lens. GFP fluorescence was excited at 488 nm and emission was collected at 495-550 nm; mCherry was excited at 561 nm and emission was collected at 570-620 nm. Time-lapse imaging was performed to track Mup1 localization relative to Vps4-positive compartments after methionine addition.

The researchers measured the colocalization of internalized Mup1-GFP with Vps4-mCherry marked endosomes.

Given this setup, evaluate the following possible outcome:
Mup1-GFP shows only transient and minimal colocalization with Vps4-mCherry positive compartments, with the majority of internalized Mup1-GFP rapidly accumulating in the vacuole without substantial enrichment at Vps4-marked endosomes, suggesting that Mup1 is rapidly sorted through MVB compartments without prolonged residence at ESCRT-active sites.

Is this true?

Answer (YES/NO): NO